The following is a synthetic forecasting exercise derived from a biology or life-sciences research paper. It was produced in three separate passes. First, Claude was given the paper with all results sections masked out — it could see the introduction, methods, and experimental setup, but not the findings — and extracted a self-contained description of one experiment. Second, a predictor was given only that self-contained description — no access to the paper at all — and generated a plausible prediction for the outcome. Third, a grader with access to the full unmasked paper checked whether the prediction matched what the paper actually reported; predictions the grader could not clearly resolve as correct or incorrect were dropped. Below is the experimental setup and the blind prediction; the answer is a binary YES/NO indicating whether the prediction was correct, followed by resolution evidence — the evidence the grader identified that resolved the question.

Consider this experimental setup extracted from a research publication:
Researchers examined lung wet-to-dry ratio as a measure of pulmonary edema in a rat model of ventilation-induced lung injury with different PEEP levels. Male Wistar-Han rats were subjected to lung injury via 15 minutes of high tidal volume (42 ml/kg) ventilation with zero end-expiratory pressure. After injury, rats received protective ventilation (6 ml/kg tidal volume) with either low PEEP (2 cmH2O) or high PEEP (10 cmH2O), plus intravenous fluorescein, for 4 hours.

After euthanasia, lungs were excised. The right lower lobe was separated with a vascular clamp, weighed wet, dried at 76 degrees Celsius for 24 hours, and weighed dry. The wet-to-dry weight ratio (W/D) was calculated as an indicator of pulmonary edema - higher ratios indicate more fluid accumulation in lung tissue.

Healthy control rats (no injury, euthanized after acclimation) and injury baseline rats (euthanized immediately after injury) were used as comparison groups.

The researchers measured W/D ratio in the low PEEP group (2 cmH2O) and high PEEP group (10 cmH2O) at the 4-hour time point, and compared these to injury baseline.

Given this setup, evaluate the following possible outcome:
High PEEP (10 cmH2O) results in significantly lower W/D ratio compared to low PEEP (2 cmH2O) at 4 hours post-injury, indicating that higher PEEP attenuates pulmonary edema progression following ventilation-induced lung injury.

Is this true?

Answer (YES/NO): NO